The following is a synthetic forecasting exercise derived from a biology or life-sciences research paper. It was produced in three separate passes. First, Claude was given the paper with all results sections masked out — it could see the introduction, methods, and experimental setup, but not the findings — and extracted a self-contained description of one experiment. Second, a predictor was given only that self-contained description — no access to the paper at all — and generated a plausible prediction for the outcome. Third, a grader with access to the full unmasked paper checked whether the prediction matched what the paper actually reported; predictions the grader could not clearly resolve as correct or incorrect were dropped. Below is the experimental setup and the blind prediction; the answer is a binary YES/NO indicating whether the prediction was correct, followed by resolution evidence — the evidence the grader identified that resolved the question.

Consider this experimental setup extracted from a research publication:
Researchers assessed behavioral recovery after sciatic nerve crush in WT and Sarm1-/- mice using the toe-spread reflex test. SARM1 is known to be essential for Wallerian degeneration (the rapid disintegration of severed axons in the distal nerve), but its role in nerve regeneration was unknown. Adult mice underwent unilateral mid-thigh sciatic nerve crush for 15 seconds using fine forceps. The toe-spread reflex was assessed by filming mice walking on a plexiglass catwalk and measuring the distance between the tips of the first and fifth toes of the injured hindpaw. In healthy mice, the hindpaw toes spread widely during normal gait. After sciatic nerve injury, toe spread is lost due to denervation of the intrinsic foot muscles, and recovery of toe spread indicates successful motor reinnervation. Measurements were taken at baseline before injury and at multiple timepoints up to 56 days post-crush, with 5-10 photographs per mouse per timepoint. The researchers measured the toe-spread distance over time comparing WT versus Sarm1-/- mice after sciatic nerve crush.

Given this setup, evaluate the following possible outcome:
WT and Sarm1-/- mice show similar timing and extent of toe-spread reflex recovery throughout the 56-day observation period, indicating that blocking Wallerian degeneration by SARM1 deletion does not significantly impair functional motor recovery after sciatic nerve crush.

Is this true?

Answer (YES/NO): NO